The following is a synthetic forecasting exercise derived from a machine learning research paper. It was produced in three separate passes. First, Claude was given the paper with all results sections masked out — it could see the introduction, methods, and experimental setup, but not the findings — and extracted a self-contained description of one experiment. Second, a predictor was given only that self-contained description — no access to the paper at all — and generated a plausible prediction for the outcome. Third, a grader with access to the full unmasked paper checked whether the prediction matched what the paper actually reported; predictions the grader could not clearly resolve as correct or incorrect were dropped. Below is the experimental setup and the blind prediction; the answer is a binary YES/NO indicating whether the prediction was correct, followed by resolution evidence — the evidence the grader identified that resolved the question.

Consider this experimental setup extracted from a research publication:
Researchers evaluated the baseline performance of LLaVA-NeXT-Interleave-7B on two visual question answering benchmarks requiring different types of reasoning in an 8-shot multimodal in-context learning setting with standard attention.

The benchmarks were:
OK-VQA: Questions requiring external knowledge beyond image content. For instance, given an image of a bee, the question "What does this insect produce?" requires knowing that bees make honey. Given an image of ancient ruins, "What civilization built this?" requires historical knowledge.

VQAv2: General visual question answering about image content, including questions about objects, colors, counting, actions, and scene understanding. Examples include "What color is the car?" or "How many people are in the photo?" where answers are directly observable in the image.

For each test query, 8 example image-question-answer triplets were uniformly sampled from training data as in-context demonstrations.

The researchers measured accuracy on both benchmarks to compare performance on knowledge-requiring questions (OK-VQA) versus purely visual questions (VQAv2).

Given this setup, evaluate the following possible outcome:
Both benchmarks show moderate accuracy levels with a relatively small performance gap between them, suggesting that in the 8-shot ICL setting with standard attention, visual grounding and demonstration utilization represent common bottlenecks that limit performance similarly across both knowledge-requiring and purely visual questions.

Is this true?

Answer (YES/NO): YES